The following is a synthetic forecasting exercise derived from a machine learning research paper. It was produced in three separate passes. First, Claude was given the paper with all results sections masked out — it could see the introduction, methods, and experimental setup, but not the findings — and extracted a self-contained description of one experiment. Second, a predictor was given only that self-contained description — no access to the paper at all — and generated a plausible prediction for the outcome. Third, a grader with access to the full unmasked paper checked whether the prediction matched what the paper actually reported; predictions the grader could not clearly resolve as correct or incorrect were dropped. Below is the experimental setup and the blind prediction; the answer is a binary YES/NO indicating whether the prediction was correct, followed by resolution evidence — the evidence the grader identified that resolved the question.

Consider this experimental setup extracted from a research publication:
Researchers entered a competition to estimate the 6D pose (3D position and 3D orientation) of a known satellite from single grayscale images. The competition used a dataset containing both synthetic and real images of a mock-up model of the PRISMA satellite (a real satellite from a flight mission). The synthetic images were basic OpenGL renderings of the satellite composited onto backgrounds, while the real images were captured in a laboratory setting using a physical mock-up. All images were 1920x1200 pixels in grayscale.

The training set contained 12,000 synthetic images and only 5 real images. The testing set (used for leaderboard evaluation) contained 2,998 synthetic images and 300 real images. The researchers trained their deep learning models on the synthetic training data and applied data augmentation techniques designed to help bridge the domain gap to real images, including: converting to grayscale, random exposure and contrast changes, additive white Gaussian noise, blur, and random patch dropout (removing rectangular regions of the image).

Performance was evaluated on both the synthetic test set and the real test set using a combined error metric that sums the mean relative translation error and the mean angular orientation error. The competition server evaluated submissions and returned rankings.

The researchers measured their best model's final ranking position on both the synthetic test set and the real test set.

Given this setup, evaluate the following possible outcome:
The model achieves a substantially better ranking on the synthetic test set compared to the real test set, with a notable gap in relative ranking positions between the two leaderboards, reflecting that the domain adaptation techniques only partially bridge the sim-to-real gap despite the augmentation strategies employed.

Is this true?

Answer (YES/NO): NO